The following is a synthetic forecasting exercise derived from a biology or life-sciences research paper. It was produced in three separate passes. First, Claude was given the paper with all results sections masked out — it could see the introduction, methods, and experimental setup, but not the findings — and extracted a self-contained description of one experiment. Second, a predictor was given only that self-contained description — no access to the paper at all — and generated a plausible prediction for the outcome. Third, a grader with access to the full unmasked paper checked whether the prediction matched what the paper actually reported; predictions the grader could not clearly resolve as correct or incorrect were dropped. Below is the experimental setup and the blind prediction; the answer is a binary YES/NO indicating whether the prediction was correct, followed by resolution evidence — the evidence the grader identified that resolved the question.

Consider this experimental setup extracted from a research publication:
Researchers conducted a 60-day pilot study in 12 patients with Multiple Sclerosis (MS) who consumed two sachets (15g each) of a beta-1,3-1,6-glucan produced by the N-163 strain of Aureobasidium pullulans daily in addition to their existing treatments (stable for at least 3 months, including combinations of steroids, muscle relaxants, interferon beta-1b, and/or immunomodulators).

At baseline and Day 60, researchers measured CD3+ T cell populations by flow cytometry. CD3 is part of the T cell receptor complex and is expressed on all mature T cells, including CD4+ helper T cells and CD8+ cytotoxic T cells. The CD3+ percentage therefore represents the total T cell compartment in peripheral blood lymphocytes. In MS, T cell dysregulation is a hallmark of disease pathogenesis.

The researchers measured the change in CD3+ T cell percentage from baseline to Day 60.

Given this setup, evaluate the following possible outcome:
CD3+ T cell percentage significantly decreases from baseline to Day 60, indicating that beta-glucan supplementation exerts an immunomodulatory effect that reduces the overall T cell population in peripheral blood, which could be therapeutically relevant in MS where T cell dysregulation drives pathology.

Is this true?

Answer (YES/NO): NO